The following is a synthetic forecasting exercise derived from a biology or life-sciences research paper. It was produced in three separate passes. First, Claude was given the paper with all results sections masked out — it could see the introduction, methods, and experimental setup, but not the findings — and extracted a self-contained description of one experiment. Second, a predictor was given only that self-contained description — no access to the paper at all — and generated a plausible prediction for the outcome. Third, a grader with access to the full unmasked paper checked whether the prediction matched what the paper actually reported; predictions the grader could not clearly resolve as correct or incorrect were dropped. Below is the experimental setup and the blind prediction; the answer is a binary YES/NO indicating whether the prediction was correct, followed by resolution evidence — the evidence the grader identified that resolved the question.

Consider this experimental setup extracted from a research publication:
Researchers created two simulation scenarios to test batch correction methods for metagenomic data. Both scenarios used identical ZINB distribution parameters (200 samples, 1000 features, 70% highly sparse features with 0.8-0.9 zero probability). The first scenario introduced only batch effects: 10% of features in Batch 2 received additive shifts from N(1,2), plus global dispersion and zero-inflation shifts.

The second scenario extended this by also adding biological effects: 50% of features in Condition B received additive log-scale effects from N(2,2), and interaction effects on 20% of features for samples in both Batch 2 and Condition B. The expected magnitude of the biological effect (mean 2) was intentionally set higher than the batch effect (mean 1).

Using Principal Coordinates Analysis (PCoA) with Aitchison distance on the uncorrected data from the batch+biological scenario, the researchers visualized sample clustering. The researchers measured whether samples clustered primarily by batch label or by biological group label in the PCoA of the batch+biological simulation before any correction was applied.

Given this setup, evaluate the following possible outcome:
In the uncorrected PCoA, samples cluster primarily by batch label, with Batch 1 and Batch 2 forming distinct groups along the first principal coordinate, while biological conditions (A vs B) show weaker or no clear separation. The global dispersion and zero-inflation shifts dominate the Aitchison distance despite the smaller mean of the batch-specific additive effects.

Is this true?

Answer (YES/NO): NO